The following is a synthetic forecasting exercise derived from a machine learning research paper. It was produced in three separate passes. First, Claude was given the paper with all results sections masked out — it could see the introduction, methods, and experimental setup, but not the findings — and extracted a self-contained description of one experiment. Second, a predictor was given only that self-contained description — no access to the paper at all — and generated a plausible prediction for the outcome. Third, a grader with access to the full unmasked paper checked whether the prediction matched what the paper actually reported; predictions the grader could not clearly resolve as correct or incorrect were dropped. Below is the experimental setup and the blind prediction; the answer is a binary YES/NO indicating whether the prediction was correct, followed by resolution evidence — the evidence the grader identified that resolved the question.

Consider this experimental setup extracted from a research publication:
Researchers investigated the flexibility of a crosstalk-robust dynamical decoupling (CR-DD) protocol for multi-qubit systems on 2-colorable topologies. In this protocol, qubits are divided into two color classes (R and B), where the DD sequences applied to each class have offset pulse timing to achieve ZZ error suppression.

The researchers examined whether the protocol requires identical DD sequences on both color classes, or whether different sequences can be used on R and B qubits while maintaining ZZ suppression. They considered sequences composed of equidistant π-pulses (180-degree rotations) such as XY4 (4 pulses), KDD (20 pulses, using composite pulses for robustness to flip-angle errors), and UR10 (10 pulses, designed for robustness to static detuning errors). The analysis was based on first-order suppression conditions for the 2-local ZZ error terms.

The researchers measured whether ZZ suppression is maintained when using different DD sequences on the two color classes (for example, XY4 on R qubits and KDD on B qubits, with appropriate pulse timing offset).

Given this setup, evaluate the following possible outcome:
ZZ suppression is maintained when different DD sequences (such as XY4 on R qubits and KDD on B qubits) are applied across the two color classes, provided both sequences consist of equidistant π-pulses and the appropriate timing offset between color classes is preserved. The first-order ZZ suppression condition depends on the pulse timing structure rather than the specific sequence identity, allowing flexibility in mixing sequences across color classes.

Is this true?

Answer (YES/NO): YES